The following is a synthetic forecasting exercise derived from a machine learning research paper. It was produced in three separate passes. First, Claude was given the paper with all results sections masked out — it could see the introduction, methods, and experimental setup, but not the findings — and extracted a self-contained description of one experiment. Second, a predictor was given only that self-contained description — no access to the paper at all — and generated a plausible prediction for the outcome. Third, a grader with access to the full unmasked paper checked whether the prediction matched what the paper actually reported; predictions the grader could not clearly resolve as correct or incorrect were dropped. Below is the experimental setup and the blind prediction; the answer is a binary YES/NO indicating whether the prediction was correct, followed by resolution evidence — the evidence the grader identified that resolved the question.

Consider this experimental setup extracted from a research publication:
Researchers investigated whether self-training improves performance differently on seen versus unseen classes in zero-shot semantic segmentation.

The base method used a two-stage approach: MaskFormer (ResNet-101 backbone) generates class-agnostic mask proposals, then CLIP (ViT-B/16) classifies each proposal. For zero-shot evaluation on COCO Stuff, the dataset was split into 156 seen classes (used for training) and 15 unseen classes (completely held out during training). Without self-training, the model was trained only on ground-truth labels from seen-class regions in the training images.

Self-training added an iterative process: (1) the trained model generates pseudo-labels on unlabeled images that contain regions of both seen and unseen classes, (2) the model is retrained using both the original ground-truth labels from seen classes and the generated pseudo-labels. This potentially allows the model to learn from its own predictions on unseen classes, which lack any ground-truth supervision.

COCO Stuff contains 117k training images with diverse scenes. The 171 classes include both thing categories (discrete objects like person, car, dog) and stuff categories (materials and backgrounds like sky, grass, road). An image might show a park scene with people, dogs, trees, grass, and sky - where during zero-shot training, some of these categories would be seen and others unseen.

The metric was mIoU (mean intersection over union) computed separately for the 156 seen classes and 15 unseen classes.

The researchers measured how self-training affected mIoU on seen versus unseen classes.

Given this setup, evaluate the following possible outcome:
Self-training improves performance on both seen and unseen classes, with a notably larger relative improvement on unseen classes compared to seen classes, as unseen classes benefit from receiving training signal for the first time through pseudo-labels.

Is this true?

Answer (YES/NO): YES